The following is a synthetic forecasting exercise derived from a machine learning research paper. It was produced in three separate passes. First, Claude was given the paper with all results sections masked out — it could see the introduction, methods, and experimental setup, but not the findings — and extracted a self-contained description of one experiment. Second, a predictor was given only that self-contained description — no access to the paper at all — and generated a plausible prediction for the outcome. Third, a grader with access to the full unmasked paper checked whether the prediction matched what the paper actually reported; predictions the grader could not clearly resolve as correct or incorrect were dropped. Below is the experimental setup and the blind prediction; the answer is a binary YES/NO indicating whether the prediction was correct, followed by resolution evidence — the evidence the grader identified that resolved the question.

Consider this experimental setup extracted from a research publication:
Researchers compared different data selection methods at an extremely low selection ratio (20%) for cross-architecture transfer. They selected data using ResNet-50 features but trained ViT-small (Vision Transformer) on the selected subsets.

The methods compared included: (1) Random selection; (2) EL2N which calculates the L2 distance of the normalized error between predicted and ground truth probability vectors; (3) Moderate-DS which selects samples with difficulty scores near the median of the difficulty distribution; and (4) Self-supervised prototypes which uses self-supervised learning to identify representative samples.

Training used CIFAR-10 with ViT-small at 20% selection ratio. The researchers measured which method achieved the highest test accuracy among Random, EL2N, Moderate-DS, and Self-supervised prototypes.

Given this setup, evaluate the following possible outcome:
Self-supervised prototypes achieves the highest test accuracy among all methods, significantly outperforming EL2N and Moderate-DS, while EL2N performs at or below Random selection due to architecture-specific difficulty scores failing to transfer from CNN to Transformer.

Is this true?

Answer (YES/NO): NO